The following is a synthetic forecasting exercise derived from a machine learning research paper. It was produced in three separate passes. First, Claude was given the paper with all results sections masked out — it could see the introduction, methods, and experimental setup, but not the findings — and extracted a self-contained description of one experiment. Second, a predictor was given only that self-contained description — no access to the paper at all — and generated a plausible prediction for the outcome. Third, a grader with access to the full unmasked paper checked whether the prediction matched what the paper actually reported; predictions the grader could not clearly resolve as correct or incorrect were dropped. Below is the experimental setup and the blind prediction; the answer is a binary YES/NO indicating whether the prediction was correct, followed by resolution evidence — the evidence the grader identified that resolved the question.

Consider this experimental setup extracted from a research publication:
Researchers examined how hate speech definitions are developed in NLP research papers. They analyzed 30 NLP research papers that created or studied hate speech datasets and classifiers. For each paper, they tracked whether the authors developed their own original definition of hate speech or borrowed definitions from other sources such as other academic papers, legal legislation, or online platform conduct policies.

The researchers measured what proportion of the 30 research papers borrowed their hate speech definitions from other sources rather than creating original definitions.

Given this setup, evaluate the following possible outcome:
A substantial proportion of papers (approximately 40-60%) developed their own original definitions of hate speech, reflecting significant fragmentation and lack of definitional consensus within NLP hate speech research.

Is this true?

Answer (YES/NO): YES